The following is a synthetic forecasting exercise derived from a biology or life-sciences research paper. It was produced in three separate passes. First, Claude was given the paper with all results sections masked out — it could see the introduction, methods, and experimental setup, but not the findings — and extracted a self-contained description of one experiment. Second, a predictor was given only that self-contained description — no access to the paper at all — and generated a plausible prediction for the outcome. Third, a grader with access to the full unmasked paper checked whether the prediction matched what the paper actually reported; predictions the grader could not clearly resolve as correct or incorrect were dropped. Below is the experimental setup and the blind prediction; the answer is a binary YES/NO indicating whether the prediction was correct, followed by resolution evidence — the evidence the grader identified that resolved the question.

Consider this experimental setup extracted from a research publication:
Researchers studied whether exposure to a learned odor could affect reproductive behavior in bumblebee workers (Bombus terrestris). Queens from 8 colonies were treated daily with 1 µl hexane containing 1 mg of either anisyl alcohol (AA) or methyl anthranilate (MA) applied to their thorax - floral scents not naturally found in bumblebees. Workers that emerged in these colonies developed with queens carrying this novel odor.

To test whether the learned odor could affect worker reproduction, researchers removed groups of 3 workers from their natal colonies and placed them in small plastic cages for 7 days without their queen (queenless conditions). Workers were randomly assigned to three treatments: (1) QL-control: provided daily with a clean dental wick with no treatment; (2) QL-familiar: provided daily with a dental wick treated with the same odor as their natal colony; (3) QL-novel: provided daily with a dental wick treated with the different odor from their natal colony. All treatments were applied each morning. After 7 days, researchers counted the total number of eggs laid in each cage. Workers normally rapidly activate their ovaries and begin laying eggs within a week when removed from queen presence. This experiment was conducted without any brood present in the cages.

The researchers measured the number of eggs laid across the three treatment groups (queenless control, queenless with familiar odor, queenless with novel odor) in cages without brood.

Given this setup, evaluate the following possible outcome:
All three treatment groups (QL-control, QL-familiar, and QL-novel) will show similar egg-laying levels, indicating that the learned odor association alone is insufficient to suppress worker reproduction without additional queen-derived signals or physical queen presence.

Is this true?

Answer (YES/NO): YES